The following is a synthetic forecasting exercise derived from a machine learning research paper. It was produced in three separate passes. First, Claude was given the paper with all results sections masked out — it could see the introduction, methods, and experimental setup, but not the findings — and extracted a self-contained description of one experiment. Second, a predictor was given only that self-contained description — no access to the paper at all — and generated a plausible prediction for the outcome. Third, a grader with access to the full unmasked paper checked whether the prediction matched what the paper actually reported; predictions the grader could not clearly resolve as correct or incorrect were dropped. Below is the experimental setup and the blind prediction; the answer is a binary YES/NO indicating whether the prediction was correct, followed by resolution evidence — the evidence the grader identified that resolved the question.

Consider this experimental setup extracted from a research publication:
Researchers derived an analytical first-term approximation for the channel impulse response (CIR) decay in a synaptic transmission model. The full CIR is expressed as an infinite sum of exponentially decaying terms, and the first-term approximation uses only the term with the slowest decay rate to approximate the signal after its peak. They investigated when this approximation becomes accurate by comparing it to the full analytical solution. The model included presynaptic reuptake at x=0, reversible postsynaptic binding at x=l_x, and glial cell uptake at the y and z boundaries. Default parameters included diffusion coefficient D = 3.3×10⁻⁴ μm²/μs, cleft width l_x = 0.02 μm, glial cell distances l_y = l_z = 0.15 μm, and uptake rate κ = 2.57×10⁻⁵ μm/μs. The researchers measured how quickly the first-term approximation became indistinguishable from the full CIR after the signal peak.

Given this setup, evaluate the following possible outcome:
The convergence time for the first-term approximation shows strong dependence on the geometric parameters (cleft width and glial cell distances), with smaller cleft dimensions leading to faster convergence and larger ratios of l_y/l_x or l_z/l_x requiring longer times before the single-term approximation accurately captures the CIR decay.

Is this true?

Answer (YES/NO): NO